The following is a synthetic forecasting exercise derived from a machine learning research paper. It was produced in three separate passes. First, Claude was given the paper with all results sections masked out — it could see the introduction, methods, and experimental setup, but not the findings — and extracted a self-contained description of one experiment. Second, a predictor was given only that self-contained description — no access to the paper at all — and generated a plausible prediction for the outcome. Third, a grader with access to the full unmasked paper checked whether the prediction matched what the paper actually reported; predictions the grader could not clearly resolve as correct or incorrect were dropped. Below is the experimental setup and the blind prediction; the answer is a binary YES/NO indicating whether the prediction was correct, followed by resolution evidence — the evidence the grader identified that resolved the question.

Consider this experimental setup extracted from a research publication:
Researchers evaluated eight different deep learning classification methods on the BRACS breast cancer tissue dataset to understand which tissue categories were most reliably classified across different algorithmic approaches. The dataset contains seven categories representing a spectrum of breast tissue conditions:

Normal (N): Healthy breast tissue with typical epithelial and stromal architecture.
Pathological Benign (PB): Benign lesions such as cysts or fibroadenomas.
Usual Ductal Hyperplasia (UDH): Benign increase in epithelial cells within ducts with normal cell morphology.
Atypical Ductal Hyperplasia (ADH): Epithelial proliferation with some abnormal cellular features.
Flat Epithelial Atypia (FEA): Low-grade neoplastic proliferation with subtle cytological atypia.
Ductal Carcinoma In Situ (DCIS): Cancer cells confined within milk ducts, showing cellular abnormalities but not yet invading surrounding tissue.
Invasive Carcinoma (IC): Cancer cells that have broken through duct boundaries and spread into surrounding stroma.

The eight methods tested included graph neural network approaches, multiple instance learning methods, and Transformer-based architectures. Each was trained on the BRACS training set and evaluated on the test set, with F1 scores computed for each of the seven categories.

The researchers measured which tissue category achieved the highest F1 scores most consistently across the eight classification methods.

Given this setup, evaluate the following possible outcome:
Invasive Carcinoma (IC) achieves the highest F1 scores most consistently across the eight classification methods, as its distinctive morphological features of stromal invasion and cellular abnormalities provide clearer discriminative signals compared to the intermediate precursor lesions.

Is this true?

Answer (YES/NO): YES